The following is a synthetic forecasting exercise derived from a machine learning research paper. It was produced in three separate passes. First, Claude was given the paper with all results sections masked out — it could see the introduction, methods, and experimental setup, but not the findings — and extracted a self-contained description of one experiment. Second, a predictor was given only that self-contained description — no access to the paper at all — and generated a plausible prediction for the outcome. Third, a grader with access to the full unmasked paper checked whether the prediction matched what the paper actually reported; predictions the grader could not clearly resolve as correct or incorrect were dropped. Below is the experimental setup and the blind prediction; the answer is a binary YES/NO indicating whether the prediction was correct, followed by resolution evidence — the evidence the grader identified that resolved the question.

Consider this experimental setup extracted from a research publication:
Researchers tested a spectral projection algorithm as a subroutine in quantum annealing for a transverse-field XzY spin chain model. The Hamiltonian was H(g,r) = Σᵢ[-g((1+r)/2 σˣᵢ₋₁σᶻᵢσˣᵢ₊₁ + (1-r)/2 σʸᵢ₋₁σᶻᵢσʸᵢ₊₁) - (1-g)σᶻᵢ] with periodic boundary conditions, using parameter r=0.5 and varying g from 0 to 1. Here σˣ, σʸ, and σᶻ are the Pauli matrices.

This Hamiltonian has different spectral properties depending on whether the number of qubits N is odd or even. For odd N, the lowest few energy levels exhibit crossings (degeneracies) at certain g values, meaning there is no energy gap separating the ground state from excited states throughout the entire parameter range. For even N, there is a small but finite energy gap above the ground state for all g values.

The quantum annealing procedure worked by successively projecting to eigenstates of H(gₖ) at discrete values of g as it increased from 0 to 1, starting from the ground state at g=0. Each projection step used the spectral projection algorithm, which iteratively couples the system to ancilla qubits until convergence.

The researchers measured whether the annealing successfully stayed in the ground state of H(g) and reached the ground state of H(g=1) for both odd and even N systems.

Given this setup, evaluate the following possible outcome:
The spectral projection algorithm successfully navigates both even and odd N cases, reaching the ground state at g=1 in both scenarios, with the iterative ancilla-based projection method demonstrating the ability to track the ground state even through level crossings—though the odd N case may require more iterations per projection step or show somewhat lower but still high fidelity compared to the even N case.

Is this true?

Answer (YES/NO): NO